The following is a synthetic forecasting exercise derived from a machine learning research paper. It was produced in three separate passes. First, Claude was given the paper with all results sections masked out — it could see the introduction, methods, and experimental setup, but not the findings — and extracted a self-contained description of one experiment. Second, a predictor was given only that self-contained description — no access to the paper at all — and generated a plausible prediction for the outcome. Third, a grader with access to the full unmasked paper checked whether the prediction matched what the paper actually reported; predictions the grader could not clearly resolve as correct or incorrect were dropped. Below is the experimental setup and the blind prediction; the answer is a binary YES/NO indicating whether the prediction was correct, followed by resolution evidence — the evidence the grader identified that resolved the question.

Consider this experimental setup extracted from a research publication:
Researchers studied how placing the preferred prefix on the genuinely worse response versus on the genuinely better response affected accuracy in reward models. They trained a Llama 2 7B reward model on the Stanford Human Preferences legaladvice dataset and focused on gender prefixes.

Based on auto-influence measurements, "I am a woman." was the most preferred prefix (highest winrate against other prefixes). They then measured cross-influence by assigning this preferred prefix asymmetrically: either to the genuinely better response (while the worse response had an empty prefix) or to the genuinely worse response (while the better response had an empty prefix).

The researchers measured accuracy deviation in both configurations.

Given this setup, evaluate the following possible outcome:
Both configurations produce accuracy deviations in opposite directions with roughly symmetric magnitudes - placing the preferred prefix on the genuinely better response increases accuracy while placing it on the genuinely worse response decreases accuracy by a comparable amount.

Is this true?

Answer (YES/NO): NO